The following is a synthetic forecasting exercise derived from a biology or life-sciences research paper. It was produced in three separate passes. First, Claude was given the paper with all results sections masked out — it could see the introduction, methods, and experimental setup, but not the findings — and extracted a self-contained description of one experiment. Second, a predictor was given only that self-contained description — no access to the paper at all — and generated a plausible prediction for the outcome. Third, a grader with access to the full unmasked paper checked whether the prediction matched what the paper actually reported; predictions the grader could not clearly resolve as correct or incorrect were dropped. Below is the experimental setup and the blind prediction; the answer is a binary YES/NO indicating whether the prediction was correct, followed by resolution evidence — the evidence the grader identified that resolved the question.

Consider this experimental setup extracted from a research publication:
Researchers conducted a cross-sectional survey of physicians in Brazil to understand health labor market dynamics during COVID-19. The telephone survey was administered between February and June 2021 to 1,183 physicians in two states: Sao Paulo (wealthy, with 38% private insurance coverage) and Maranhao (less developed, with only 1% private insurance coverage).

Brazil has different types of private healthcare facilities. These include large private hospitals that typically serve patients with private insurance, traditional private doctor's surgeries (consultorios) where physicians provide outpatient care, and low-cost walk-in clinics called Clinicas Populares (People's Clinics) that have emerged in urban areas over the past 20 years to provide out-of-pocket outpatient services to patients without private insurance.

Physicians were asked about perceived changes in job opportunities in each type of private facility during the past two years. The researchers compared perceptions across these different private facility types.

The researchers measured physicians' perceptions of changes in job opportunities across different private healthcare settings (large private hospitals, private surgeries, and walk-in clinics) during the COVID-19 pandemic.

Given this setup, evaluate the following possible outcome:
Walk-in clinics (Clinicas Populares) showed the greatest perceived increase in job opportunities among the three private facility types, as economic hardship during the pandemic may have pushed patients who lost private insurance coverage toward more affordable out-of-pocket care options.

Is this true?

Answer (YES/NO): NO